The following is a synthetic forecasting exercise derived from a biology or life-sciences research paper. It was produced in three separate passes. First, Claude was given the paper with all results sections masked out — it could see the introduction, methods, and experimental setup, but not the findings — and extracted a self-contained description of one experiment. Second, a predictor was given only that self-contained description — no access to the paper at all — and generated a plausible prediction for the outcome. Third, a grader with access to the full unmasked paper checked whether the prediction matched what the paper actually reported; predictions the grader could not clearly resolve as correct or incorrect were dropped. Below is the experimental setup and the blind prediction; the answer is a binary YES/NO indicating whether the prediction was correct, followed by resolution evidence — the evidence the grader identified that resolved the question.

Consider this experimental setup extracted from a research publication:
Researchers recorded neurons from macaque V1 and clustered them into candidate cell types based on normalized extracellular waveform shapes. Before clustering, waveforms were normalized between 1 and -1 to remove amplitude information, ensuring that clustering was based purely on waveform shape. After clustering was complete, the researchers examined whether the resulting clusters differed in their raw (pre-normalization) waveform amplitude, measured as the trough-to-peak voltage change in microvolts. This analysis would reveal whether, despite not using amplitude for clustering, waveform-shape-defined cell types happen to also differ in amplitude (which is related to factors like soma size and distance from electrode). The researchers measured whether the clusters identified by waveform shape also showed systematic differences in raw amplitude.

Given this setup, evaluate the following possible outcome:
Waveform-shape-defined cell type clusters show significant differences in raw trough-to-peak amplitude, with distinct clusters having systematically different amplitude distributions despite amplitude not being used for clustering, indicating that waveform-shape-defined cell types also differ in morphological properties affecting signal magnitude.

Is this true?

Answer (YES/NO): YES